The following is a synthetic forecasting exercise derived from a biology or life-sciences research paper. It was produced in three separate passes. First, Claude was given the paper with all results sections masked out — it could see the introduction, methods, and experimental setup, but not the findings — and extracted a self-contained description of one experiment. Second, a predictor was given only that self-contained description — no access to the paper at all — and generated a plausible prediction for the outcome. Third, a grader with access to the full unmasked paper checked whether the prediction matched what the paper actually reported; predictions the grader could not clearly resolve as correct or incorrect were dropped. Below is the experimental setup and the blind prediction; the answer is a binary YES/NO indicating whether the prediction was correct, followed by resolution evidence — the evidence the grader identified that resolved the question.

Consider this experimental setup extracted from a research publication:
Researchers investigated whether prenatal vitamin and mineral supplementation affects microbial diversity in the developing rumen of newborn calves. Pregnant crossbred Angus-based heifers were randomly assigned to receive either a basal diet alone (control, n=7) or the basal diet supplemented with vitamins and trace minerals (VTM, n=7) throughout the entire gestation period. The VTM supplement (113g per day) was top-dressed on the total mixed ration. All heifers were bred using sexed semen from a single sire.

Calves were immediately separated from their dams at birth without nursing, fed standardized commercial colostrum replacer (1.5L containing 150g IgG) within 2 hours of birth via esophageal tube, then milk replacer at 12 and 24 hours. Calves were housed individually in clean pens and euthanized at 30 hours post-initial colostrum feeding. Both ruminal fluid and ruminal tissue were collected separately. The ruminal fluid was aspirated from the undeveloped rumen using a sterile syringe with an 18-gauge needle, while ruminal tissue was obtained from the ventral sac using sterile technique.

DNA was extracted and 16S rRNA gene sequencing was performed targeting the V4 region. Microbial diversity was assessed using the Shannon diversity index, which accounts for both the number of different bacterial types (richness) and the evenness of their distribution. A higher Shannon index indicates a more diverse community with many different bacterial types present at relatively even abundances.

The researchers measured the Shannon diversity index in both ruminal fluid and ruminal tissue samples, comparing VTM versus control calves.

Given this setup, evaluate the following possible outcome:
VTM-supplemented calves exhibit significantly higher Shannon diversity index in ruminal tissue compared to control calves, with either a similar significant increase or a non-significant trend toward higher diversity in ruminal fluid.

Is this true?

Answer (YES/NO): NO